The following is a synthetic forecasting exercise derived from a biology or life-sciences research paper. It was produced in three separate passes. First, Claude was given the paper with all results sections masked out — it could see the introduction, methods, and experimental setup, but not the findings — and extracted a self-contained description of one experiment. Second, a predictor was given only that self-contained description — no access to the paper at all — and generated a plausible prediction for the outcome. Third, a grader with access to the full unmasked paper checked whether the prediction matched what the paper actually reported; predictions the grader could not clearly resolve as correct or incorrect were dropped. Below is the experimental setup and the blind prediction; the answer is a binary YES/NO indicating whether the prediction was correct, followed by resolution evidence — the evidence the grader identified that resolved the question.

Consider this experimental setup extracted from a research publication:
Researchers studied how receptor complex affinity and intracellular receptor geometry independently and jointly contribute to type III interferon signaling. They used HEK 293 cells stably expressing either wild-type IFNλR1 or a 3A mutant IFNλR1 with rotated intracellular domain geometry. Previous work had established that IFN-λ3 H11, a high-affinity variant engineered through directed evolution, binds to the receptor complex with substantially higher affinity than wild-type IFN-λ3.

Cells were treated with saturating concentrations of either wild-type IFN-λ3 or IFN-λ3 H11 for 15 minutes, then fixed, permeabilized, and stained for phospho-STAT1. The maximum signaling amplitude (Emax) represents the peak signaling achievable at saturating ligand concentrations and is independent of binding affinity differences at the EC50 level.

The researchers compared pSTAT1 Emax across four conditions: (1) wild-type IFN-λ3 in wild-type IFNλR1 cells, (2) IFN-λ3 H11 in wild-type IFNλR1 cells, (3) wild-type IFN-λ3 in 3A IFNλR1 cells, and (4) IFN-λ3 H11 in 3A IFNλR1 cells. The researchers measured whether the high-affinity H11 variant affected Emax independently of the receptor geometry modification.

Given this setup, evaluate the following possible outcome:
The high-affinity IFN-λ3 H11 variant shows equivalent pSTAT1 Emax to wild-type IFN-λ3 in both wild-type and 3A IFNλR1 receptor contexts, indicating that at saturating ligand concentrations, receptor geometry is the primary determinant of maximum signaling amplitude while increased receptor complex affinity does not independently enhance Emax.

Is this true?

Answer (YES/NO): YES